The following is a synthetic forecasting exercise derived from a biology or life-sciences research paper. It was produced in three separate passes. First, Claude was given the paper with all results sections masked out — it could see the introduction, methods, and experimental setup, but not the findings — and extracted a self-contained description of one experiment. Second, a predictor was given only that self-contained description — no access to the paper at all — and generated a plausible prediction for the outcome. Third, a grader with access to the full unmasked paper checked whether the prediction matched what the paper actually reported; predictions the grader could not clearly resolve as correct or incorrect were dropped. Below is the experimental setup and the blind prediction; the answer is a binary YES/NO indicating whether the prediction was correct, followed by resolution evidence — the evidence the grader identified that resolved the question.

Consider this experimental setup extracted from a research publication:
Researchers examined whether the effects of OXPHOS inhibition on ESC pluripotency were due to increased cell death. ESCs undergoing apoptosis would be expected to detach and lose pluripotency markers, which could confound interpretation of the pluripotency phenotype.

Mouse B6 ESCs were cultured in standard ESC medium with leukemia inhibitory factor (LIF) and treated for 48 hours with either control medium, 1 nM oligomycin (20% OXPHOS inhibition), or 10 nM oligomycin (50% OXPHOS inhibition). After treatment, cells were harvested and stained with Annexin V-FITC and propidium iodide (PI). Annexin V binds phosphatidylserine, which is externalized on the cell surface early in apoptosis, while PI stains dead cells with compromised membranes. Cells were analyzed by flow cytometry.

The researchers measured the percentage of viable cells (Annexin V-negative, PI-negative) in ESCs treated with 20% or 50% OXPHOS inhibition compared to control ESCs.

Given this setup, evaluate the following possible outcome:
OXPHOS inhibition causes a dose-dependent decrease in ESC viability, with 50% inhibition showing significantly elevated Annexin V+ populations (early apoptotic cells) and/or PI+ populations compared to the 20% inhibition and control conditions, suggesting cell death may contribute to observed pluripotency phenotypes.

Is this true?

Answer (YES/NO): NO